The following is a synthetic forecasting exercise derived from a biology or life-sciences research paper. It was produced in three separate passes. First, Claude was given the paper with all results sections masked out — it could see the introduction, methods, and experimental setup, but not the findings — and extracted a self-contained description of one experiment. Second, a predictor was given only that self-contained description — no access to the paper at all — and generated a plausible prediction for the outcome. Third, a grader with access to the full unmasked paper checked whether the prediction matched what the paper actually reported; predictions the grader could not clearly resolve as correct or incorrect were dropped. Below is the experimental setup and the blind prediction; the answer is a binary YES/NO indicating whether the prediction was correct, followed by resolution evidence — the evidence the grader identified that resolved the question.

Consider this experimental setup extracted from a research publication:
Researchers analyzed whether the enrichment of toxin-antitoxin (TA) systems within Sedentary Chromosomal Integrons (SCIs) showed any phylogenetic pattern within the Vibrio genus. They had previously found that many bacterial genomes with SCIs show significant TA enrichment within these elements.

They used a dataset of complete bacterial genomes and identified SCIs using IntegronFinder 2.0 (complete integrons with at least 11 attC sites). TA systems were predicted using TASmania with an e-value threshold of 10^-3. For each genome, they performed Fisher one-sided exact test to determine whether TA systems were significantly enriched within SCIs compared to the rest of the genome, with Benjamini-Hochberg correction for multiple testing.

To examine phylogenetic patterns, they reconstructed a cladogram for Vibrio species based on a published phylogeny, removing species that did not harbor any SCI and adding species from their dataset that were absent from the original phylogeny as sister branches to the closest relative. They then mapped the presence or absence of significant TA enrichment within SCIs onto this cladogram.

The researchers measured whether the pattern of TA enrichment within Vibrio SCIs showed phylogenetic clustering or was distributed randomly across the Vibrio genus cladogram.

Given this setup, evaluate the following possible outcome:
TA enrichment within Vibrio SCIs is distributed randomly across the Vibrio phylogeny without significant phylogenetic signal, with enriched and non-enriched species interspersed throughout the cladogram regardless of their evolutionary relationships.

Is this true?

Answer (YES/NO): NO